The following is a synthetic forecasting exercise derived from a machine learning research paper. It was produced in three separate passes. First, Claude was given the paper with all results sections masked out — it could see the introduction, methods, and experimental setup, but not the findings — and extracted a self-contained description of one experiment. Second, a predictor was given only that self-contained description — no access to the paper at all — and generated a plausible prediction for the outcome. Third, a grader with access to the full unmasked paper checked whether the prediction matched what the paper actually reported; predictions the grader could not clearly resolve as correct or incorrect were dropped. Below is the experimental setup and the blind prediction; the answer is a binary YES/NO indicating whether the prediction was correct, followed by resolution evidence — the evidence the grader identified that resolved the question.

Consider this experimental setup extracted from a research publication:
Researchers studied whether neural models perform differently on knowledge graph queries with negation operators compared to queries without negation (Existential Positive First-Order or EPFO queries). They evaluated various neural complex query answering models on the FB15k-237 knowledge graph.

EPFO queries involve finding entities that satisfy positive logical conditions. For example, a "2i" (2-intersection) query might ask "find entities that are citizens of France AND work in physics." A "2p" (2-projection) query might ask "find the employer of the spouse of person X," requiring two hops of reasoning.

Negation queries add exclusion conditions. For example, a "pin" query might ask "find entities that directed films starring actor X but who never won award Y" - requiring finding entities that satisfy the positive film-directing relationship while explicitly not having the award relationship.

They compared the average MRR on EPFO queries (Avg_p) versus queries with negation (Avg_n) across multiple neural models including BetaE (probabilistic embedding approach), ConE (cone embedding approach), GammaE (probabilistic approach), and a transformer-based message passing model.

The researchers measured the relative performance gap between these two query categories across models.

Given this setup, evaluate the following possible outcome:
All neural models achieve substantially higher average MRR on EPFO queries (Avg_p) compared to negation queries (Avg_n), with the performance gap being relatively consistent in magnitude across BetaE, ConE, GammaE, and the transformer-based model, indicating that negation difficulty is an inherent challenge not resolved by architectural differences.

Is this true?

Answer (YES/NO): YES